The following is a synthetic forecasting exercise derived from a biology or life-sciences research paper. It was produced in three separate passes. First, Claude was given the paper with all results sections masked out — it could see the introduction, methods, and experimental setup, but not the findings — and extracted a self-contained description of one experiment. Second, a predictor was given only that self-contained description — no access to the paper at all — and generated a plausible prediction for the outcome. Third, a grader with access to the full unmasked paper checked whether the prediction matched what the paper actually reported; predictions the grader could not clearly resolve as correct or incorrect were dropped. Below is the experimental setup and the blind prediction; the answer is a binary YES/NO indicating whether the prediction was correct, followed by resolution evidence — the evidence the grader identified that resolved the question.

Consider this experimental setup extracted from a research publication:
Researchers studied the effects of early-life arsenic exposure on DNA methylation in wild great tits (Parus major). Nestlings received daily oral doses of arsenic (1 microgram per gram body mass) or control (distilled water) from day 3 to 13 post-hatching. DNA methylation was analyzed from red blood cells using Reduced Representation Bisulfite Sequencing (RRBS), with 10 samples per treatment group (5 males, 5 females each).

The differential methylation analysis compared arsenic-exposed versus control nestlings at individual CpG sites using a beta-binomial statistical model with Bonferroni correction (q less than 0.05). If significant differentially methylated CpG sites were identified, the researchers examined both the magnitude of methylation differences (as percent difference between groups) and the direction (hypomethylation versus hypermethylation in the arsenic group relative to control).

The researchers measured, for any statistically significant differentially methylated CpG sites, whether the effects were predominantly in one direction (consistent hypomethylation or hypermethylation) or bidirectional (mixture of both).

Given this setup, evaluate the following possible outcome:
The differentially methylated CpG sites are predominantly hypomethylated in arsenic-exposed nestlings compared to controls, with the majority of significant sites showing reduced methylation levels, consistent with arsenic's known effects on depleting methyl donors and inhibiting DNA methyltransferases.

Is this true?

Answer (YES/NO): NO